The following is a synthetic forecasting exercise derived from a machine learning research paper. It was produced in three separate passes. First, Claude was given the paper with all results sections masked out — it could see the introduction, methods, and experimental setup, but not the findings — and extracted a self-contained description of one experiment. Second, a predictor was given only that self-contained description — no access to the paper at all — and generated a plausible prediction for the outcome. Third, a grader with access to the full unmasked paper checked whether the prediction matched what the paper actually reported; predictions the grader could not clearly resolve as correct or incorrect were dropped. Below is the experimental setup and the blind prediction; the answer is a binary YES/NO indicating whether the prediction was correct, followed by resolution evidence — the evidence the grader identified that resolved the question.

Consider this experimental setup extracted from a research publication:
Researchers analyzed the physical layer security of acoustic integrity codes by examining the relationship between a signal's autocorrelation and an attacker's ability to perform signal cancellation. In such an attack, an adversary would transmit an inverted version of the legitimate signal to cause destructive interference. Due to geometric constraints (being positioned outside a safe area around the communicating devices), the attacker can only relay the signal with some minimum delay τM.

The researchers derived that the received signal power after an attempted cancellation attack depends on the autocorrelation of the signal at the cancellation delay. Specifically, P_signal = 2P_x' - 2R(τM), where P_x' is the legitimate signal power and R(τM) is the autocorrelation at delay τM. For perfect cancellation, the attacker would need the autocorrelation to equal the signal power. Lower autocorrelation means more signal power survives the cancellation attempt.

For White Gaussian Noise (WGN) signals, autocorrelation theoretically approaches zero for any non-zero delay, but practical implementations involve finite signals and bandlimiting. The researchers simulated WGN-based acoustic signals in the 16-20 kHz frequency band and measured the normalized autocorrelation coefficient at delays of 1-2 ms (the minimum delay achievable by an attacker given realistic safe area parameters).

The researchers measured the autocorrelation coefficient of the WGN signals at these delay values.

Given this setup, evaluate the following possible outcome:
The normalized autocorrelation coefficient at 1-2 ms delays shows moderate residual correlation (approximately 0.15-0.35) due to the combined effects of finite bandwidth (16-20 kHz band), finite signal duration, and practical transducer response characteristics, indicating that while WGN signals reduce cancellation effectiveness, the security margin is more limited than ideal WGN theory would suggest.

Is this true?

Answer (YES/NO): NO